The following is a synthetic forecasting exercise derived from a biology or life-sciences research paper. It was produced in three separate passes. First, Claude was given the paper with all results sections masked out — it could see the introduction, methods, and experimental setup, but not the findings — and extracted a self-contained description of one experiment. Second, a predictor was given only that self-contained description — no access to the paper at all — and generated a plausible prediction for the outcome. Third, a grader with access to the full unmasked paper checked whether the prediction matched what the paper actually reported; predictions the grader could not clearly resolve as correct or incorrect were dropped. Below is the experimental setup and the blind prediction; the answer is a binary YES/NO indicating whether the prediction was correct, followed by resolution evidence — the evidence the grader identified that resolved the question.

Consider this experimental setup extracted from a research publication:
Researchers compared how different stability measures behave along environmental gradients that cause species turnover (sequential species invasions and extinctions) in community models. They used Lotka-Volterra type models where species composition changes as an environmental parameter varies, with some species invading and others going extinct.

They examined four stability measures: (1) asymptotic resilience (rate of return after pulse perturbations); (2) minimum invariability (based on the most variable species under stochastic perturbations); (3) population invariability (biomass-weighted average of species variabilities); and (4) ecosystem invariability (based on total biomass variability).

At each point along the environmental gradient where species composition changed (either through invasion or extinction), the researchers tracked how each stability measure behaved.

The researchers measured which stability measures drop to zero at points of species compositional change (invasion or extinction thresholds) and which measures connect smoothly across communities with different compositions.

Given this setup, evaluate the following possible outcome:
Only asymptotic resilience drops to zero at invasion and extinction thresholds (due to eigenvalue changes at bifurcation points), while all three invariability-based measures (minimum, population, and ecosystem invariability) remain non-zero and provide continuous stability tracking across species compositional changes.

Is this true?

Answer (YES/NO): NO